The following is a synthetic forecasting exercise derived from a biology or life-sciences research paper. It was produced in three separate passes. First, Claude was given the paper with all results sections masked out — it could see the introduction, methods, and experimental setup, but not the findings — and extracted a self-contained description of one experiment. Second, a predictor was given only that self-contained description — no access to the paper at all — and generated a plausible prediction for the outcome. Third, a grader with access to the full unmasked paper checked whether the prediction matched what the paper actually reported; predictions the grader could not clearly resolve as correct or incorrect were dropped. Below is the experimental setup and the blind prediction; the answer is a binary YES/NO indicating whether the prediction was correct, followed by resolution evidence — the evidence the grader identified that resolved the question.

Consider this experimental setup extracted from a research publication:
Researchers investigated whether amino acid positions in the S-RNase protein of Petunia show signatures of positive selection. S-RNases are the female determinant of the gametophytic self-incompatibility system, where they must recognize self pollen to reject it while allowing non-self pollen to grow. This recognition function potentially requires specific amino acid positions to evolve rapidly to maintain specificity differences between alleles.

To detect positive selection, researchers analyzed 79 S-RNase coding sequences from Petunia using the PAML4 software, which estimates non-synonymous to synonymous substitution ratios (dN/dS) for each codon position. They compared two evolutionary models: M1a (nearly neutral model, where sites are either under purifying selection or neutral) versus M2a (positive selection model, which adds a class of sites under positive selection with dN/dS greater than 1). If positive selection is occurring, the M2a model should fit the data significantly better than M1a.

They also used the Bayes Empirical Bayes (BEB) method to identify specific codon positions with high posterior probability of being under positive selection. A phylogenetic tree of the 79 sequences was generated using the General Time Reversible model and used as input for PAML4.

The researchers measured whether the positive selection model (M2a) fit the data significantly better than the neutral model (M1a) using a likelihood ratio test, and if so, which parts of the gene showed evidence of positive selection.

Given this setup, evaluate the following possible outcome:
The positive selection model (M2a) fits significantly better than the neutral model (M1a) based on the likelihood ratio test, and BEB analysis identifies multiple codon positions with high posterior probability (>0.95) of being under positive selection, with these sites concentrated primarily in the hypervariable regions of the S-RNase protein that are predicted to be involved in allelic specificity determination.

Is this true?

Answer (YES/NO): YES